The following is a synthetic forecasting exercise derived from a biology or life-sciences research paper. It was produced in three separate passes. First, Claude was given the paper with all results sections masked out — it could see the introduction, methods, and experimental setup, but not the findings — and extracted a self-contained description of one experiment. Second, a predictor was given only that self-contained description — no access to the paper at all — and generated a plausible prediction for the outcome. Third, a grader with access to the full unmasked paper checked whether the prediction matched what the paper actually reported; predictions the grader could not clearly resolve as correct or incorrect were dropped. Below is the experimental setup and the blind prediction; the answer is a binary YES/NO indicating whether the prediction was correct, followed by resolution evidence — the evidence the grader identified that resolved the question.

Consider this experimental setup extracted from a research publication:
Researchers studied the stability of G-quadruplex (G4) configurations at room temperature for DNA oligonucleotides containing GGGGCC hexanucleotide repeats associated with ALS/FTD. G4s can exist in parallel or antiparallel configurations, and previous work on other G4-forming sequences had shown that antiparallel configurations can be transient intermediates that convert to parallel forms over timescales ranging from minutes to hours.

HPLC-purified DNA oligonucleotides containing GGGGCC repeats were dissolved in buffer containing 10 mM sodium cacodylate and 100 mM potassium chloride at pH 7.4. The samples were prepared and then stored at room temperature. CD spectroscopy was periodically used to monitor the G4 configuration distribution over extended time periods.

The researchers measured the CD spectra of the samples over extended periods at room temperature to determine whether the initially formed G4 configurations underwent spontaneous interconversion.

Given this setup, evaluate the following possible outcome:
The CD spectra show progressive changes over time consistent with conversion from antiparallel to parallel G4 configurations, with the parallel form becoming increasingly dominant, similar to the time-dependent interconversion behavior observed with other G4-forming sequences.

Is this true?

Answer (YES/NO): NO